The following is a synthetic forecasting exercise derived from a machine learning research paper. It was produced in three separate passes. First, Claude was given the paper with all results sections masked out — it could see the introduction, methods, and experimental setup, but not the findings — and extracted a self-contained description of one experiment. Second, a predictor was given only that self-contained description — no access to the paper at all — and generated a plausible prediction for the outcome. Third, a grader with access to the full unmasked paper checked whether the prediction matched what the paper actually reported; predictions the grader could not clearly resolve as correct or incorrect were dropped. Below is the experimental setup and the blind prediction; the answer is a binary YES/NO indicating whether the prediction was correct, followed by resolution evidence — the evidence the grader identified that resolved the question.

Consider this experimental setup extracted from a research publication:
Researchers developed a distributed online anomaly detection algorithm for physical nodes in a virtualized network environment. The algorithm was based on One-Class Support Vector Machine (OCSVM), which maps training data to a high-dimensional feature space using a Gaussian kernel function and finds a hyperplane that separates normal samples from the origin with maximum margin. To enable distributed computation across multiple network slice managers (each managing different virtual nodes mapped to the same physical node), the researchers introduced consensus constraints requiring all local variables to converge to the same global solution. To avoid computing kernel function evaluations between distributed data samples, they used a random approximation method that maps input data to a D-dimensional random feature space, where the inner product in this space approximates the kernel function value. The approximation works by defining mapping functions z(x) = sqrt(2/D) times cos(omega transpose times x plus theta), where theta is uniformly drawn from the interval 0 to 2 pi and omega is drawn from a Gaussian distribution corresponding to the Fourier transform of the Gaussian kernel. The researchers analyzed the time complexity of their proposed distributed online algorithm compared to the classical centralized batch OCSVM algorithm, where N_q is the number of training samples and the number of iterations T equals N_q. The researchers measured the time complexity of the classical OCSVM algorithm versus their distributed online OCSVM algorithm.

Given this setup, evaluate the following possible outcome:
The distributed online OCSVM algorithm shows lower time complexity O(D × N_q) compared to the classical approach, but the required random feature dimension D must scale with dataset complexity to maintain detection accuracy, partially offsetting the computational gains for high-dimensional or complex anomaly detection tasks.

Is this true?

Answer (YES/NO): NO